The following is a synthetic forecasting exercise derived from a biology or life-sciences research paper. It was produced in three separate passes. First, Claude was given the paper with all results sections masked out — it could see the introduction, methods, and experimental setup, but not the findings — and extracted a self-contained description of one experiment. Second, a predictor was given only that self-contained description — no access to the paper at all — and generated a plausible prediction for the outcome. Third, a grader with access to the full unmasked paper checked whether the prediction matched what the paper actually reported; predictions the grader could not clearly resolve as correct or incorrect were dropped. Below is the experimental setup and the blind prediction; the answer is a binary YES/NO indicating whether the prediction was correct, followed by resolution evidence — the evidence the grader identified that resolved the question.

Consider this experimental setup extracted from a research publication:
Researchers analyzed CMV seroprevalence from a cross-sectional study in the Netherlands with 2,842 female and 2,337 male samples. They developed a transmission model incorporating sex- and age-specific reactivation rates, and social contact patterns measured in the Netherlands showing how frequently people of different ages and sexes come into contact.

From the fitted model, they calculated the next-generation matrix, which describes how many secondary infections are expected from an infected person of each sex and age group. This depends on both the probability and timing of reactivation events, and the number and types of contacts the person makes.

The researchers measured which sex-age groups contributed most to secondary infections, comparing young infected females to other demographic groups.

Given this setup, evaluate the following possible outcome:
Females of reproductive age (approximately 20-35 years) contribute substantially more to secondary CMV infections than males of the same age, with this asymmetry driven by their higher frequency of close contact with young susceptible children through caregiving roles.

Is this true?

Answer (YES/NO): NO